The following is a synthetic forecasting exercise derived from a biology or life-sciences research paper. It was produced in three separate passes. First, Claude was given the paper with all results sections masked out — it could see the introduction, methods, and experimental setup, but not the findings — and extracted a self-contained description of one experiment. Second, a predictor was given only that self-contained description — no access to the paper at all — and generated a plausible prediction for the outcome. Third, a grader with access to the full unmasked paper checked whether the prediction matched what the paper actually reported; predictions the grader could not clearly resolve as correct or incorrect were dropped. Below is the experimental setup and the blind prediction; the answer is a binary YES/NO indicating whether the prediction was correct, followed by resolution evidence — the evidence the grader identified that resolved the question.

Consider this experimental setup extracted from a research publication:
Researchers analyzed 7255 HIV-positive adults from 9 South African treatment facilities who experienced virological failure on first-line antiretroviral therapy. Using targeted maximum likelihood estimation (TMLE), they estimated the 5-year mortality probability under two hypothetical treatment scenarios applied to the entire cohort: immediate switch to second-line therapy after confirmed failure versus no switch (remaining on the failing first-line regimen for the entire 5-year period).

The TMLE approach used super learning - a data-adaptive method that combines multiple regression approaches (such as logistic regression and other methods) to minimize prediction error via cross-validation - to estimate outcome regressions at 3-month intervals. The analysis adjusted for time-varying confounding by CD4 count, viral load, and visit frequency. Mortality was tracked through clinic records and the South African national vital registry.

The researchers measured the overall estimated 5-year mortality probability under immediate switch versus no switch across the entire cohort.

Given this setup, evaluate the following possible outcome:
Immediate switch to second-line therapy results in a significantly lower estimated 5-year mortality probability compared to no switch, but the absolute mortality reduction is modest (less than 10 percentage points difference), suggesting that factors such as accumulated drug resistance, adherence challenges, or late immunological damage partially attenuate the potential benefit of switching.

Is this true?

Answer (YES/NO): NO